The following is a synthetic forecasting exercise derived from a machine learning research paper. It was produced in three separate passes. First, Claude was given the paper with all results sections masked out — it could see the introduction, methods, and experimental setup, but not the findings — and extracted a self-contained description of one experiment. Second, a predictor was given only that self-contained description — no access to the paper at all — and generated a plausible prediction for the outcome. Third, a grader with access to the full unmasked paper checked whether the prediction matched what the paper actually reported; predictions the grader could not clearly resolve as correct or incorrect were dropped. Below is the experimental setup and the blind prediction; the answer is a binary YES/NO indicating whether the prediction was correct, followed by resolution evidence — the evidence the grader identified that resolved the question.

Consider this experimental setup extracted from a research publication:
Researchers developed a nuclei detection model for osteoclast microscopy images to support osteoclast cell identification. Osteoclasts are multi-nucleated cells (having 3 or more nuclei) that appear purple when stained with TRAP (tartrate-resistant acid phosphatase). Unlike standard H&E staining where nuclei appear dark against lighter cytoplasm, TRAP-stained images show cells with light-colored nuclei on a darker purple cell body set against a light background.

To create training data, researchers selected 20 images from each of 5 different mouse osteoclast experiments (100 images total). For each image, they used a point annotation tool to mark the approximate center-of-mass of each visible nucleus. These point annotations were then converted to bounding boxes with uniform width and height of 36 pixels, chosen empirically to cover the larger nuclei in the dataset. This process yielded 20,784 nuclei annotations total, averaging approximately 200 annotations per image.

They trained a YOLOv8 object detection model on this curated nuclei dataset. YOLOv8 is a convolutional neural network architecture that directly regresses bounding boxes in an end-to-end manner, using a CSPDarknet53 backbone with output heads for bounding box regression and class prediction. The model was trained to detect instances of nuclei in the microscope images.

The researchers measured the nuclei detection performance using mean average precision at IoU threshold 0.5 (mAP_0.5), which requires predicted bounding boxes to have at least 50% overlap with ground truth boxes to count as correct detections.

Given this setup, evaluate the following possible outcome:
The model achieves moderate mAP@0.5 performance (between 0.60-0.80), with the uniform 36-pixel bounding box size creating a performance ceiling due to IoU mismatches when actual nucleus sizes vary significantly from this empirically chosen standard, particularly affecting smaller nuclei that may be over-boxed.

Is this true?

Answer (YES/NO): NO